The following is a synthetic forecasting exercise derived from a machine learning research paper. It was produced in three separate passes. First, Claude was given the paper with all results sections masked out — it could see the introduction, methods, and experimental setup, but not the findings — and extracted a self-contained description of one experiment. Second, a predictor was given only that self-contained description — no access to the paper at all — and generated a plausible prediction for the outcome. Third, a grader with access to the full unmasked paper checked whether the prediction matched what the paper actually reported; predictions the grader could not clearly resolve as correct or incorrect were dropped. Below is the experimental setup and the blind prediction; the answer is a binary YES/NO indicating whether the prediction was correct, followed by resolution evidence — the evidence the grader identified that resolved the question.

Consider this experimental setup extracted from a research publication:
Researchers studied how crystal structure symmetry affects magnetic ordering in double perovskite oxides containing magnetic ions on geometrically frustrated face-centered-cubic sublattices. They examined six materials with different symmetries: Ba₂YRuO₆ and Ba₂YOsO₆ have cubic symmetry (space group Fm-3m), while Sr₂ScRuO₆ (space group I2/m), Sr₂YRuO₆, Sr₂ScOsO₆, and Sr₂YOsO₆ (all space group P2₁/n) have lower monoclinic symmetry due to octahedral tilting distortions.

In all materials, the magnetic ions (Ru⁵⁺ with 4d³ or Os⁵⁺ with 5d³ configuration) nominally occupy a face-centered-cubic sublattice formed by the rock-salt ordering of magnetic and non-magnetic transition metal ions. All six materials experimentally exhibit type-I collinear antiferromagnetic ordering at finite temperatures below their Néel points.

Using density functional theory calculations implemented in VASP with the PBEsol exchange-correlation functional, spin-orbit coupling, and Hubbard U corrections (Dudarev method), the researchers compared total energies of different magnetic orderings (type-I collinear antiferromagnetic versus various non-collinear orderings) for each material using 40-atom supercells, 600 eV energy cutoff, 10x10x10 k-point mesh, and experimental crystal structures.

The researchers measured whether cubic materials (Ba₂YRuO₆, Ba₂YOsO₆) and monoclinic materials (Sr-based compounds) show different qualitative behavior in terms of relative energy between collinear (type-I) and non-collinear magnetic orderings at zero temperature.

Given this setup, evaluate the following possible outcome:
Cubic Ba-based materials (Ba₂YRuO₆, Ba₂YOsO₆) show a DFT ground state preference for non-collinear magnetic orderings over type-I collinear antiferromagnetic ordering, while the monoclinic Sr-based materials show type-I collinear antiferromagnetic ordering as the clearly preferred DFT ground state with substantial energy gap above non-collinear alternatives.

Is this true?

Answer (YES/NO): NO